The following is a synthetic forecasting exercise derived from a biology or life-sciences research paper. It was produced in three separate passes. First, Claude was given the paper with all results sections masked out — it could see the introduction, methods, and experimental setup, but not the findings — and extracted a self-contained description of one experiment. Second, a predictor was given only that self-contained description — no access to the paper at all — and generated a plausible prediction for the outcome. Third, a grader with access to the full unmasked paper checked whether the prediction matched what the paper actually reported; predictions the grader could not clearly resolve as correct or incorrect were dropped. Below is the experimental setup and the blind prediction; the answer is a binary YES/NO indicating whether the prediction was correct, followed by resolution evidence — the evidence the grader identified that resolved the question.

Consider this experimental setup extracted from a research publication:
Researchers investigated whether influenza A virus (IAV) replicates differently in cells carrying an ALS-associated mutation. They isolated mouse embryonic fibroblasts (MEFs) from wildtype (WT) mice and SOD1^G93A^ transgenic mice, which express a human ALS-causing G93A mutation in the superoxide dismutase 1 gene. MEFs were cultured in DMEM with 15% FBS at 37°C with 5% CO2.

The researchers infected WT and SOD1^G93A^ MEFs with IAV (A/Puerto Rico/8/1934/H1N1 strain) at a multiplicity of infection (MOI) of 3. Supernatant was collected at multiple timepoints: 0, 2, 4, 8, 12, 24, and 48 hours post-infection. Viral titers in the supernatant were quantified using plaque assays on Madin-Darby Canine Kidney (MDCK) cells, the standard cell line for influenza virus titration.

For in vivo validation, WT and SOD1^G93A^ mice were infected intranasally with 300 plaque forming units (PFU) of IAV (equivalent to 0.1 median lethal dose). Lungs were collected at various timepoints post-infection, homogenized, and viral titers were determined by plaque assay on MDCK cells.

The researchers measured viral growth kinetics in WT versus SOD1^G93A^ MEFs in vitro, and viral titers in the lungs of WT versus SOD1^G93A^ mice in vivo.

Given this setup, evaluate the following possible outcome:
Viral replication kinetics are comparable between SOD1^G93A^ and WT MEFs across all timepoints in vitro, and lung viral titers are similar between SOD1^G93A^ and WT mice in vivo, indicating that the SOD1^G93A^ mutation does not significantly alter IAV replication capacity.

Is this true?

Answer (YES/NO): YES